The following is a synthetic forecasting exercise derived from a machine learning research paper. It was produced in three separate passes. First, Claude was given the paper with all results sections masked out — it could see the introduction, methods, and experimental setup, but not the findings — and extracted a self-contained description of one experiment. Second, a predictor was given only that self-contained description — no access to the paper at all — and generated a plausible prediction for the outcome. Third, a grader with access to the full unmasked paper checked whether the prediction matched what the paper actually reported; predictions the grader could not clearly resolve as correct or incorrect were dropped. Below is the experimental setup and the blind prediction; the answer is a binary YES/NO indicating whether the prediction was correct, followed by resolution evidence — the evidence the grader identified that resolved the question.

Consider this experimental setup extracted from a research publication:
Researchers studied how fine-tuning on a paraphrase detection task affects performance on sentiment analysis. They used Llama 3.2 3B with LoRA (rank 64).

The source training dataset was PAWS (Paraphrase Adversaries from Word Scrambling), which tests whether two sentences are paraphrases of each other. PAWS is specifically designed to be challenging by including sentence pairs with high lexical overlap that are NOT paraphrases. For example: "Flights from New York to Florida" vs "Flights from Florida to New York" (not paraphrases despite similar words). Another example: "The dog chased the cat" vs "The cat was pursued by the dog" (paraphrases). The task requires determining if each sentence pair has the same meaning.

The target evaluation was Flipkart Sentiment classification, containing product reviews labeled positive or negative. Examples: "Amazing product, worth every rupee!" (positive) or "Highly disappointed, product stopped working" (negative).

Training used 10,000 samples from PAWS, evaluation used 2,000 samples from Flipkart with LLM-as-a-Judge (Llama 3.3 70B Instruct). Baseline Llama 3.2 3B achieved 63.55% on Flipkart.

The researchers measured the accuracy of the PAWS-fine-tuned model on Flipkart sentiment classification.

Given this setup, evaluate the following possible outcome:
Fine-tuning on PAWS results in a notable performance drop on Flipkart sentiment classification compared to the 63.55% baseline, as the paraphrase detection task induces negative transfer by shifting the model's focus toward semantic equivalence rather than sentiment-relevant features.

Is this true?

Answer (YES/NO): YES